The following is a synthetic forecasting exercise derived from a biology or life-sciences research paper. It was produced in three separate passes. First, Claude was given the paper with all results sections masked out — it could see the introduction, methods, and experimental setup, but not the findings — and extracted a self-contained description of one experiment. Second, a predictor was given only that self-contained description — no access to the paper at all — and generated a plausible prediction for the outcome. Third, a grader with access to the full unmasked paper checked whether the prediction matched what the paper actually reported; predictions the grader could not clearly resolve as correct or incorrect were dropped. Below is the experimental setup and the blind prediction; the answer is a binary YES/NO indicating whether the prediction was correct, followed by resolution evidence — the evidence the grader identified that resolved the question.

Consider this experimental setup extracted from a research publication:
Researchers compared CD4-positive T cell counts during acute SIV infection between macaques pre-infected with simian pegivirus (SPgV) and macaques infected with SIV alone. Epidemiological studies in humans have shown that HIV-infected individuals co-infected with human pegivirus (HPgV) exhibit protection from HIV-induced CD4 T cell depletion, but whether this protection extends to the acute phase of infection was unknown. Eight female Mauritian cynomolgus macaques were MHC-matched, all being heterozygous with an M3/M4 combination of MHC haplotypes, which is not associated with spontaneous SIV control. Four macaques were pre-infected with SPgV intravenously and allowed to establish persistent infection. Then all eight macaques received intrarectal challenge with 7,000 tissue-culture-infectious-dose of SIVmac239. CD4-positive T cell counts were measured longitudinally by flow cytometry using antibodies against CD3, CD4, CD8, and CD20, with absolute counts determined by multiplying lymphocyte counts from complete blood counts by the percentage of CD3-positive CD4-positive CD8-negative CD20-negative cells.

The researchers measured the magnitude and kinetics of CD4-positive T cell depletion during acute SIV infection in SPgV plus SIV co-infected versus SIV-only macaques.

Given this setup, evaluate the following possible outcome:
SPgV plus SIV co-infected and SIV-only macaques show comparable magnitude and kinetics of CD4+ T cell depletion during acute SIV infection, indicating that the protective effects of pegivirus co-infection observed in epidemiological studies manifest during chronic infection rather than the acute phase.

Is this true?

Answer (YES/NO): YES